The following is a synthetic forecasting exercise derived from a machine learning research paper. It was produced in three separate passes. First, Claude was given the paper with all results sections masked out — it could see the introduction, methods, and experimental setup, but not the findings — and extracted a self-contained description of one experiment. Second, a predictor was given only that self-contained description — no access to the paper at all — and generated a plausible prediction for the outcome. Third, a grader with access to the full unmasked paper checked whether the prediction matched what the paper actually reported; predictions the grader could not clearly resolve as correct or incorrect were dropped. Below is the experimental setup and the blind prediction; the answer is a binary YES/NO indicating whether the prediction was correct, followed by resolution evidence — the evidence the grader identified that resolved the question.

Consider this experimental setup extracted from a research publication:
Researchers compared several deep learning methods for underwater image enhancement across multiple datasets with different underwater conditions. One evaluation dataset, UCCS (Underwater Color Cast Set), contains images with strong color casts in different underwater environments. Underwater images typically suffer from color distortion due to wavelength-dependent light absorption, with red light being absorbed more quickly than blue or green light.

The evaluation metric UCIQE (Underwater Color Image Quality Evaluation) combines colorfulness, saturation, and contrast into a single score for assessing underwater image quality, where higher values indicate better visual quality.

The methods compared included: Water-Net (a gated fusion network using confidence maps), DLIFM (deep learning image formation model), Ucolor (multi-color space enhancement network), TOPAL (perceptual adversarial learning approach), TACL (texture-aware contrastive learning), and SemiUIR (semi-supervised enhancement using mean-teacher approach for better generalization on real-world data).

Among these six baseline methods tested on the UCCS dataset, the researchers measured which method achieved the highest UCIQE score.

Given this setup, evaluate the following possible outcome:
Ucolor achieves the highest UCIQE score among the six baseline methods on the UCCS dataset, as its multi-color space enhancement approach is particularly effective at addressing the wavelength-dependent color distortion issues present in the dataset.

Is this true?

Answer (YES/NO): NO